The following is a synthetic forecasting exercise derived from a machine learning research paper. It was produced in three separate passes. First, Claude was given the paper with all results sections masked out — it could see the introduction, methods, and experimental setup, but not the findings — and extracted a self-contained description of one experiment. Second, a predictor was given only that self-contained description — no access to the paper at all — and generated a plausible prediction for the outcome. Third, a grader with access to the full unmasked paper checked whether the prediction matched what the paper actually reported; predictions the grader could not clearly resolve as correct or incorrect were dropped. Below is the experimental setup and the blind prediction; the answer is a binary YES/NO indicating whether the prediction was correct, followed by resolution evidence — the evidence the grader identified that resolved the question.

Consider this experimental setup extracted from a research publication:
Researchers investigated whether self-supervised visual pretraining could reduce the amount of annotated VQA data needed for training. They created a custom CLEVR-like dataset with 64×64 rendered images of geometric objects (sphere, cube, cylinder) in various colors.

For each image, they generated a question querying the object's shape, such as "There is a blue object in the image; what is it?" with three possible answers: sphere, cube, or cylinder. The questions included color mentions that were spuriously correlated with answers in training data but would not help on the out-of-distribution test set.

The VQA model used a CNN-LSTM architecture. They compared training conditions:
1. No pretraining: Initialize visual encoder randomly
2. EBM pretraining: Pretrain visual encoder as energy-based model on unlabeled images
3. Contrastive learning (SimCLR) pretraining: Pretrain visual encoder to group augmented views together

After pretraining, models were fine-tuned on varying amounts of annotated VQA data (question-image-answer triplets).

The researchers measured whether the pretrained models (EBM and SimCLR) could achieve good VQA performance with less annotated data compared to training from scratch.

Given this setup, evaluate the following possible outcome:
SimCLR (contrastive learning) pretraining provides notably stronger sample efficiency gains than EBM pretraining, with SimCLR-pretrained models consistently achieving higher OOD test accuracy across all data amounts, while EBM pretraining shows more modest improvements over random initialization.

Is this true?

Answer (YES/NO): YES